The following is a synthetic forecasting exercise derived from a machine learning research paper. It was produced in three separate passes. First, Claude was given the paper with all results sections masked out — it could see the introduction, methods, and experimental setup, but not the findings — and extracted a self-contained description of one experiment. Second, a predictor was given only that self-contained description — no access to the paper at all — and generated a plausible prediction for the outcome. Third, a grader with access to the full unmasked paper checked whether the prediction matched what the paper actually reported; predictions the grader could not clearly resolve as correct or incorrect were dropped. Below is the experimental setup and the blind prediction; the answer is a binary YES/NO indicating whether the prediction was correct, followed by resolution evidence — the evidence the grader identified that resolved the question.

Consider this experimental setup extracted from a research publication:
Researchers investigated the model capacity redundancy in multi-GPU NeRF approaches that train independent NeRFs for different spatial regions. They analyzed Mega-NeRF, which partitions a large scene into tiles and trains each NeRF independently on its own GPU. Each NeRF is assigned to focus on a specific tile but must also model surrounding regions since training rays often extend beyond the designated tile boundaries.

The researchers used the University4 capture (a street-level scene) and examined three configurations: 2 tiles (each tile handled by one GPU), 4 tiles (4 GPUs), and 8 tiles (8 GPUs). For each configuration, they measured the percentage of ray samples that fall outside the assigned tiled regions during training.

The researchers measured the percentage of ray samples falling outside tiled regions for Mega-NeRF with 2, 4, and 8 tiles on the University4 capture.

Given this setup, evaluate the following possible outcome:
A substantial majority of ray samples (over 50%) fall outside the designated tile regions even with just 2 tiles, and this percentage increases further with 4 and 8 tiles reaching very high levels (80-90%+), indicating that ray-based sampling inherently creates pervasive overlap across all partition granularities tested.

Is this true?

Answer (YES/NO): NO